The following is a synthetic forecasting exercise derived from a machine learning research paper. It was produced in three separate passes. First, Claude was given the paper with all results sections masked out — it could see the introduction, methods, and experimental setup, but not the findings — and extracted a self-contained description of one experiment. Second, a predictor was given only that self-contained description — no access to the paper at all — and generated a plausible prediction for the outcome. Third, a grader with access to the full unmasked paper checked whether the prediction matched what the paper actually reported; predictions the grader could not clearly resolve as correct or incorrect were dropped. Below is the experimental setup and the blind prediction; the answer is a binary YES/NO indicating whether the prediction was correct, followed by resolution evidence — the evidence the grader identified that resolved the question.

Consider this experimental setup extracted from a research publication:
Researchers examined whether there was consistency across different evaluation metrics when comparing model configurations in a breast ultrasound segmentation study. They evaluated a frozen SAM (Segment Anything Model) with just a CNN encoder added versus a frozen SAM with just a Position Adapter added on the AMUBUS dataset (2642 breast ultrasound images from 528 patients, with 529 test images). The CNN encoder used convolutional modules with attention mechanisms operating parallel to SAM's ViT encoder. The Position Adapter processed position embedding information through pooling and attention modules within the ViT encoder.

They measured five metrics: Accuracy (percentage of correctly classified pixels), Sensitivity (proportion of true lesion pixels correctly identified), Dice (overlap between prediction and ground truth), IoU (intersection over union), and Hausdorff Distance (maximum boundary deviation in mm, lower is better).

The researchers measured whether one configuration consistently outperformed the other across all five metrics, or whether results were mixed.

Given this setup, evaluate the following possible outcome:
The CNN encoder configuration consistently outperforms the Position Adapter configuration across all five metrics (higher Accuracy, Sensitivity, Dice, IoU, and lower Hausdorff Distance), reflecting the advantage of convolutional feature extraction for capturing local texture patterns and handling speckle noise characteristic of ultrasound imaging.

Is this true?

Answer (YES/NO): NO